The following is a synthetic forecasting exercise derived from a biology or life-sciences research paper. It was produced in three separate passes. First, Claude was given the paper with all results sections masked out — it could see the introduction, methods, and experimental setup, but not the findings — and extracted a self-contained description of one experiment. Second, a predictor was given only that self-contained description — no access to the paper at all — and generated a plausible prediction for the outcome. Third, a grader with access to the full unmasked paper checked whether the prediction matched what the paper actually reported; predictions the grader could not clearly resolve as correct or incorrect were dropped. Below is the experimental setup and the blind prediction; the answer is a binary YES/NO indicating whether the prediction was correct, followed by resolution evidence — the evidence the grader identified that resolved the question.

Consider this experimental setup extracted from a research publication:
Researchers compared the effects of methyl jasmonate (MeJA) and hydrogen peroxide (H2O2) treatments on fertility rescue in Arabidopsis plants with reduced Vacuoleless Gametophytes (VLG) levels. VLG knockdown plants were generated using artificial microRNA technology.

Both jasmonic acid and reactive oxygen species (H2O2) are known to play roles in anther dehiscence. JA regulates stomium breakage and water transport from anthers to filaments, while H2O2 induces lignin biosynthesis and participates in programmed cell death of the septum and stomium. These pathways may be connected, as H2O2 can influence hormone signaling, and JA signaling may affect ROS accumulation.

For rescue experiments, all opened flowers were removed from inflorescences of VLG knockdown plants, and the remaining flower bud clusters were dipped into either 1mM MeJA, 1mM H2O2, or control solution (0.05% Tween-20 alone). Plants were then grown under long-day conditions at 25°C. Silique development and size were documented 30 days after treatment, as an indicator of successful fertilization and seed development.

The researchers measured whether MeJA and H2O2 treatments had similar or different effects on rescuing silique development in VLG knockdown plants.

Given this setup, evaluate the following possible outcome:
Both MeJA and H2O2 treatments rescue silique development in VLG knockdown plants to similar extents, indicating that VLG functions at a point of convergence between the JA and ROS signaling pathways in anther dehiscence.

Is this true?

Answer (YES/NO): YES